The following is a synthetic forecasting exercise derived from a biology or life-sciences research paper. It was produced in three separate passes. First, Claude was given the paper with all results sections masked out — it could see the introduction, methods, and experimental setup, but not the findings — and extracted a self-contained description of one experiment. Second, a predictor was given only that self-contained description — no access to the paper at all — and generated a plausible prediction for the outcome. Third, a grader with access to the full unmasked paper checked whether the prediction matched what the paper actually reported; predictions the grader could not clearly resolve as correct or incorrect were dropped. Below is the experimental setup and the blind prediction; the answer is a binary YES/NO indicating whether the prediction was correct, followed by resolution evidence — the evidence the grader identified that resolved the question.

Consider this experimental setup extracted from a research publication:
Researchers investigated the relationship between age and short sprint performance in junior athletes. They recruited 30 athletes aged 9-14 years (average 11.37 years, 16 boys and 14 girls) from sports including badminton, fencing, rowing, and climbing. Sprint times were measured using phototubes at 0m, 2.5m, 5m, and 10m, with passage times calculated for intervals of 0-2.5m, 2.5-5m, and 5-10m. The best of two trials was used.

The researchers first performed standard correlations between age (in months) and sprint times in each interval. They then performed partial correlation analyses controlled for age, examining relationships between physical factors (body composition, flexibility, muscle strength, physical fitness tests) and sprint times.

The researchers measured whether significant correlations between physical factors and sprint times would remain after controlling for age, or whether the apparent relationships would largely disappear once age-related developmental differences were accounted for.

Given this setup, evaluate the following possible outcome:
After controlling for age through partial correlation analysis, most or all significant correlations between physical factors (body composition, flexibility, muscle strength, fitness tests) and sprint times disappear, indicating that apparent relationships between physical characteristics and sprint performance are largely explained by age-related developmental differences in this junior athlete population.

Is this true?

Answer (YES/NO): NO